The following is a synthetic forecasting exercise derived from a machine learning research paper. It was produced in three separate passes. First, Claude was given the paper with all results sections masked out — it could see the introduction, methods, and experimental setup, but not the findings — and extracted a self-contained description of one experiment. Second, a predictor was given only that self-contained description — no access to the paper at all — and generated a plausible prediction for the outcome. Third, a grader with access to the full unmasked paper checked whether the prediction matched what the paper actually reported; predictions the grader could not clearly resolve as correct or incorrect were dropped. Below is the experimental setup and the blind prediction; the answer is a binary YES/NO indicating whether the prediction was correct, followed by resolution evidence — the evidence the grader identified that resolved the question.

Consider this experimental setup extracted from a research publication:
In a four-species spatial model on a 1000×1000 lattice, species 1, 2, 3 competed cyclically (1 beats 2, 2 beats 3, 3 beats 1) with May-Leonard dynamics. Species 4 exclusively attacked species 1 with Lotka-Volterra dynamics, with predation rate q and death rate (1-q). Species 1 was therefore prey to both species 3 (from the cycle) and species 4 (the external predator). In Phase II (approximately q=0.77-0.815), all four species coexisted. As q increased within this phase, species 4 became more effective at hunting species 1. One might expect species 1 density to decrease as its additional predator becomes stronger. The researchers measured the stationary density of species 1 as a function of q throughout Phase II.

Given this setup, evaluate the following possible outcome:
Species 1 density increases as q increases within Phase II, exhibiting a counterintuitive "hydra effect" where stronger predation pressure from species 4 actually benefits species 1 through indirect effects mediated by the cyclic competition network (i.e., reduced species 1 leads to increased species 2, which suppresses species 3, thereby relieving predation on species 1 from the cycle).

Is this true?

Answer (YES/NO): NO